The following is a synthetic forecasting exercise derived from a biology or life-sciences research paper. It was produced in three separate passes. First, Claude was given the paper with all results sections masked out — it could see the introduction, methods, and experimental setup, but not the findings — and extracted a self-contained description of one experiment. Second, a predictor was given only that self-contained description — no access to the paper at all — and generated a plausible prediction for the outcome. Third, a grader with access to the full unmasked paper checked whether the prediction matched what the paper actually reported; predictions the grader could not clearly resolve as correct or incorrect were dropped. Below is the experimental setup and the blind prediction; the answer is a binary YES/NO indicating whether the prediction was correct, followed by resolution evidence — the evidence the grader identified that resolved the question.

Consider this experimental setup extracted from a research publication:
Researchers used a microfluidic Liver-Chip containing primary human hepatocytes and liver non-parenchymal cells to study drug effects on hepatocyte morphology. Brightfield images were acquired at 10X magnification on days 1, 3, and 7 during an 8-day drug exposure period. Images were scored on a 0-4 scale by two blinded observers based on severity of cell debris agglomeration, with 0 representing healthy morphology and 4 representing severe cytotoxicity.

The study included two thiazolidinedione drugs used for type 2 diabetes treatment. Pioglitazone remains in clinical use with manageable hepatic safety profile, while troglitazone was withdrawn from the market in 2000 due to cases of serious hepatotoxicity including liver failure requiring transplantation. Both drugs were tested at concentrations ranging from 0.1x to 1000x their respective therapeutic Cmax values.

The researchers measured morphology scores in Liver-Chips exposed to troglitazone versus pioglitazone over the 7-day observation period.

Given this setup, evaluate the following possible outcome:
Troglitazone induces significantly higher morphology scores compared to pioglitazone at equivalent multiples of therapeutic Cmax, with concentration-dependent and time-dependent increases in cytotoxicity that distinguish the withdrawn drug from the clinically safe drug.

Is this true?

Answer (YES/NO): YES